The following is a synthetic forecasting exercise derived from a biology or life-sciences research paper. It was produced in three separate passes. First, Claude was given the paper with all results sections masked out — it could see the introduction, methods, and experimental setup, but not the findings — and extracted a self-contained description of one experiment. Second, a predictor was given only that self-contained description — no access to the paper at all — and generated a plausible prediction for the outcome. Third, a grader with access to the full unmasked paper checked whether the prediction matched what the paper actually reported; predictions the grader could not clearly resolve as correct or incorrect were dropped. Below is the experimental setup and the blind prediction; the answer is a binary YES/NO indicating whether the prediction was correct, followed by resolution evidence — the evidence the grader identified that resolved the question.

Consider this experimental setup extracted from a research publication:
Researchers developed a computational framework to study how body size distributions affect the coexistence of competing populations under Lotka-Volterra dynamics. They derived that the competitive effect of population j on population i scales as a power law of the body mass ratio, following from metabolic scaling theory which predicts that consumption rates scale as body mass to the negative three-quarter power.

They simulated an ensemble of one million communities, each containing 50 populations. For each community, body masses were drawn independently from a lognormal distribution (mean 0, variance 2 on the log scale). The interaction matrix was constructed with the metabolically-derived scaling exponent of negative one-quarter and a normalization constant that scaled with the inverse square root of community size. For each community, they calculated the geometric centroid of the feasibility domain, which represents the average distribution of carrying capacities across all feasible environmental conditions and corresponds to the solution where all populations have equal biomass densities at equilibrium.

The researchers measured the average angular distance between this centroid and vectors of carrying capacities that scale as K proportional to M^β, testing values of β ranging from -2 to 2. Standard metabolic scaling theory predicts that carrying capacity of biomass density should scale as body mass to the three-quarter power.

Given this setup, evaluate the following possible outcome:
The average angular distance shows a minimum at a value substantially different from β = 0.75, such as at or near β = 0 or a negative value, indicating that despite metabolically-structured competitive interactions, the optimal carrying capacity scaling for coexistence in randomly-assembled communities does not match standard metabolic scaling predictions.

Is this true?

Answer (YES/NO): NO